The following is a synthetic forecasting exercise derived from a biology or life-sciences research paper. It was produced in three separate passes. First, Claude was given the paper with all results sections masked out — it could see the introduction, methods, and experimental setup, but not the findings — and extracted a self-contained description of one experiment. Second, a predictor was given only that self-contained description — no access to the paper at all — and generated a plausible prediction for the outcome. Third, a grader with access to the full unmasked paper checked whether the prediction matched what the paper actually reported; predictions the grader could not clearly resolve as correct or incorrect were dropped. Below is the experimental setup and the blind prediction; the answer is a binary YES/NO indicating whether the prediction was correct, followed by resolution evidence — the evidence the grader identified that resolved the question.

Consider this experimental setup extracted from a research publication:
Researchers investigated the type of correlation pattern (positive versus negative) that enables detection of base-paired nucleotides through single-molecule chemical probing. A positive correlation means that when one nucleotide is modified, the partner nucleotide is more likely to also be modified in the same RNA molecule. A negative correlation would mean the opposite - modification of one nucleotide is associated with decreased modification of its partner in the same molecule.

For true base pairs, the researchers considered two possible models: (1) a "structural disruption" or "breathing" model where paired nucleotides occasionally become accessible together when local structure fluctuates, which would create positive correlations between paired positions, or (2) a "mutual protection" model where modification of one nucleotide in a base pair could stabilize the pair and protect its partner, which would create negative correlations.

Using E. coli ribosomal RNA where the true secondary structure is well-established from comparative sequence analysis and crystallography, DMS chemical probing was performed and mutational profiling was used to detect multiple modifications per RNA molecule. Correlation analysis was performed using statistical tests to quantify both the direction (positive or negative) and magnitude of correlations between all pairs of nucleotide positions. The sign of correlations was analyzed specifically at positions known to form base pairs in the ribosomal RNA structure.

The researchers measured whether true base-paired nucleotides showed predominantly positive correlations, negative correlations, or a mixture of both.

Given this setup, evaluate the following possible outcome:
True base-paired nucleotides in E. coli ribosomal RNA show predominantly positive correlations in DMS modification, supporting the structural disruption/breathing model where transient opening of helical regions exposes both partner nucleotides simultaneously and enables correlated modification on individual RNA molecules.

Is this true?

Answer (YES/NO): YES